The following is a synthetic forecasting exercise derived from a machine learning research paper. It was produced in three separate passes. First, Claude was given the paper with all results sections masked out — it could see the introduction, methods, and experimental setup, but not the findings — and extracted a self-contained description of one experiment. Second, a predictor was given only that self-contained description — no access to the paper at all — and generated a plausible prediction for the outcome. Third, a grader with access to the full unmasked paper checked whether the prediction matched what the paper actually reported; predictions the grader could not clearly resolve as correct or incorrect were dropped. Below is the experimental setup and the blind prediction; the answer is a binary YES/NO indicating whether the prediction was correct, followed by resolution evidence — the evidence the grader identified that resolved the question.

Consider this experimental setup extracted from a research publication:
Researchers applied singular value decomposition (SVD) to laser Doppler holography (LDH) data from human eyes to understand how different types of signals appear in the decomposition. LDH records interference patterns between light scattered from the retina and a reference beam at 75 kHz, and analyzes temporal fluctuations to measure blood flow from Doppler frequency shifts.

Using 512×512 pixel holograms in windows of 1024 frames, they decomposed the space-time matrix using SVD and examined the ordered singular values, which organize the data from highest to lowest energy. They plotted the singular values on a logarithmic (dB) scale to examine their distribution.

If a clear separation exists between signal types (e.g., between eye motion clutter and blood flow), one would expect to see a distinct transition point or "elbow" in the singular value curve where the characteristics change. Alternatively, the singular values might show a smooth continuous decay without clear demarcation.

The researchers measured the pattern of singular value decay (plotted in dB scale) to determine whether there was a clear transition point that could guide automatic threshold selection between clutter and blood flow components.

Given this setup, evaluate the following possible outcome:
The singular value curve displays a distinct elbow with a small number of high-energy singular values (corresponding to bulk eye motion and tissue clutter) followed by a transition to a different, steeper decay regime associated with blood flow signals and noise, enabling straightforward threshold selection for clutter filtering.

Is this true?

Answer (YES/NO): NO